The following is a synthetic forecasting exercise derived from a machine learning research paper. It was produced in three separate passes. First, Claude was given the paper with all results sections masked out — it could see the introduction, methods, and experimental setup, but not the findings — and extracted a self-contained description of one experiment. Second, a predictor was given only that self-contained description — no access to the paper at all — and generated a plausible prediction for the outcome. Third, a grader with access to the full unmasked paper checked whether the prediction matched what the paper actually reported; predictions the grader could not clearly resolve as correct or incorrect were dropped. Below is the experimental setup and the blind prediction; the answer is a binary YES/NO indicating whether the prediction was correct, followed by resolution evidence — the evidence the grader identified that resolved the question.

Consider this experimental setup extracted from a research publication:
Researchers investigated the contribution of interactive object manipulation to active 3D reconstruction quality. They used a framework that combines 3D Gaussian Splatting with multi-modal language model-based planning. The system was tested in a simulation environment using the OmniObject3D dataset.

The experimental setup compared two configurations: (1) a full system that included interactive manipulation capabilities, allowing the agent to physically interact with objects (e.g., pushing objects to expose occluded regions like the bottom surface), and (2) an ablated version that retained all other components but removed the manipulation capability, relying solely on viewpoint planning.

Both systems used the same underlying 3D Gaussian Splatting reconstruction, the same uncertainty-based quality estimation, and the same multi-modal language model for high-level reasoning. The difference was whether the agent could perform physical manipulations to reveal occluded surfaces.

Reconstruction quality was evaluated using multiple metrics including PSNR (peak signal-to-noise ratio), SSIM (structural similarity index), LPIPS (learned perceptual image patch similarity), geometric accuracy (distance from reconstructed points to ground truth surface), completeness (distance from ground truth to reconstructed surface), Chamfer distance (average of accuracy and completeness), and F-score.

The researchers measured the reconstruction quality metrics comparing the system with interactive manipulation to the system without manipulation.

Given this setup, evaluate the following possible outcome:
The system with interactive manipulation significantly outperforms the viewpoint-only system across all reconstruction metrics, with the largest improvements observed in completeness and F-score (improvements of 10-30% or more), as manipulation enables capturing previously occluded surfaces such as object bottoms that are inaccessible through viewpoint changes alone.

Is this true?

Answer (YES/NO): NO